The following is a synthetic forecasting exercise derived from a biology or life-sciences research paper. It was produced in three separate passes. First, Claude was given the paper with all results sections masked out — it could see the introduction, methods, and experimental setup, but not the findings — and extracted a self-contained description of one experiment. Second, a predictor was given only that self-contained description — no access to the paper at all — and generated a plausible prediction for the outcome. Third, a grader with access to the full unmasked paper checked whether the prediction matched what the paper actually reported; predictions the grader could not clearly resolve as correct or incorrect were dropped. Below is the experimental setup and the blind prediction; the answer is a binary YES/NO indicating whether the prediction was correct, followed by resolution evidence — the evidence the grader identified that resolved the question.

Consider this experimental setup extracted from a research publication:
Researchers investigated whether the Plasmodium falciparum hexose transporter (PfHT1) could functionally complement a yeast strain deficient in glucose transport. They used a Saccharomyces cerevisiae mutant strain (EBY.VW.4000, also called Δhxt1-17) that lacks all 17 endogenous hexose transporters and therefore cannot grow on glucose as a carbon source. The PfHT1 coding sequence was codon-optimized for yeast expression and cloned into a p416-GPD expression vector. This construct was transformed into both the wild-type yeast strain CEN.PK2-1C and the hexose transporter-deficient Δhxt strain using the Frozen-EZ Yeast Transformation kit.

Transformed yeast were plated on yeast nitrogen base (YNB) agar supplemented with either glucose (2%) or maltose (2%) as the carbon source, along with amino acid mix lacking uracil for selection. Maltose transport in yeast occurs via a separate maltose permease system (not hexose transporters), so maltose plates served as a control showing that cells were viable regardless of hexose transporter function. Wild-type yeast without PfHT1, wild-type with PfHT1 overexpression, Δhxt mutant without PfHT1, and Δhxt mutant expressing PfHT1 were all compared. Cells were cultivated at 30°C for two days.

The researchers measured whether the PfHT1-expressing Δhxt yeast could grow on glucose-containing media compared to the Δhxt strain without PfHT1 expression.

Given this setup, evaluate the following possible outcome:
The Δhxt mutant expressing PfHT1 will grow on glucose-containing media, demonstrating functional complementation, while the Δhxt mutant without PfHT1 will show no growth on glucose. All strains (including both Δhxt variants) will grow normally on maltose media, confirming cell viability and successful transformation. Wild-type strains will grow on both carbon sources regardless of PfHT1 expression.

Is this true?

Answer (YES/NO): YES